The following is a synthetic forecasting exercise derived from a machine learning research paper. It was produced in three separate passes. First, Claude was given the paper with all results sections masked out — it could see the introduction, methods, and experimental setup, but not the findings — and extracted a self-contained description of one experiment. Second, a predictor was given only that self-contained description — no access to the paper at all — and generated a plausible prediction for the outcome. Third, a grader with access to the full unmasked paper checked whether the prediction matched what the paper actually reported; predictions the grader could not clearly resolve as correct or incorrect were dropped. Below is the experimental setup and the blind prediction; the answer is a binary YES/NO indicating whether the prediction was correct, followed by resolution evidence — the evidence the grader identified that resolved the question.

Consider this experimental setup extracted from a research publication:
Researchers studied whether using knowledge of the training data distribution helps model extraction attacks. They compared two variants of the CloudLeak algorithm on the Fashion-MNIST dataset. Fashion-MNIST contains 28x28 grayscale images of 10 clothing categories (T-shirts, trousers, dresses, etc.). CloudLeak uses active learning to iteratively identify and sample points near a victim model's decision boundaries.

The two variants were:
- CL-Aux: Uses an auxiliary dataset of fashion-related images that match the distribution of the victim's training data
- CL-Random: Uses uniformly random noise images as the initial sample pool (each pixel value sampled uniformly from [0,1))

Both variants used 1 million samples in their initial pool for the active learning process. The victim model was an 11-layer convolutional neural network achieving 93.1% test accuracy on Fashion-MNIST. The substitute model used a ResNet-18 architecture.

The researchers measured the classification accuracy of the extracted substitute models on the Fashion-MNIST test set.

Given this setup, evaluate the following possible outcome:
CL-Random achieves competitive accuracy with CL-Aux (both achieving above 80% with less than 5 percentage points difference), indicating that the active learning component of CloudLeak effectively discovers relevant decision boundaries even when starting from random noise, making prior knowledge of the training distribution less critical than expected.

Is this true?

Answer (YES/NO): NO